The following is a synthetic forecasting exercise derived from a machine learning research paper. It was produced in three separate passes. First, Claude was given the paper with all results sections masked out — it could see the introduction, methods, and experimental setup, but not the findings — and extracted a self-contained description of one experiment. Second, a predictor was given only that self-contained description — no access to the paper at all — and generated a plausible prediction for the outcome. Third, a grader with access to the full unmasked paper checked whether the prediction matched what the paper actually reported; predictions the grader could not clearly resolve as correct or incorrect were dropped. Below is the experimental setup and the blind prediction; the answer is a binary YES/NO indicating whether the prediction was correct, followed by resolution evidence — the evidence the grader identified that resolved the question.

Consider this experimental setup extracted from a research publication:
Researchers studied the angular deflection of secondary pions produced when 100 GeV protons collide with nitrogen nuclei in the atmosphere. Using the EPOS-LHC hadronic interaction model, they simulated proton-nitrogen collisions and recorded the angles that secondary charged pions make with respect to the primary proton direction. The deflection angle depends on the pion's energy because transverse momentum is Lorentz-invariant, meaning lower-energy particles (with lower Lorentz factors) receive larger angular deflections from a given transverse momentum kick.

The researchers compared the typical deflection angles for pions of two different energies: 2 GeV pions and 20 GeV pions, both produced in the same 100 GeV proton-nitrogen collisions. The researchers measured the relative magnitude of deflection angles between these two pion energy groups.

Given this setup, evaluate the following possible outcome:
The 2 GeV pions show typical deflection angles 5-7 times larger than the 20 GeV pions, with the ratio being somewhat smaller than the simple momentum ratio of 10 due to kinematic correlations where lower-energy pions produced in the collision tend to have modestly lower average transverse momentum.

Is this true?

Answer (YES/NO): NO